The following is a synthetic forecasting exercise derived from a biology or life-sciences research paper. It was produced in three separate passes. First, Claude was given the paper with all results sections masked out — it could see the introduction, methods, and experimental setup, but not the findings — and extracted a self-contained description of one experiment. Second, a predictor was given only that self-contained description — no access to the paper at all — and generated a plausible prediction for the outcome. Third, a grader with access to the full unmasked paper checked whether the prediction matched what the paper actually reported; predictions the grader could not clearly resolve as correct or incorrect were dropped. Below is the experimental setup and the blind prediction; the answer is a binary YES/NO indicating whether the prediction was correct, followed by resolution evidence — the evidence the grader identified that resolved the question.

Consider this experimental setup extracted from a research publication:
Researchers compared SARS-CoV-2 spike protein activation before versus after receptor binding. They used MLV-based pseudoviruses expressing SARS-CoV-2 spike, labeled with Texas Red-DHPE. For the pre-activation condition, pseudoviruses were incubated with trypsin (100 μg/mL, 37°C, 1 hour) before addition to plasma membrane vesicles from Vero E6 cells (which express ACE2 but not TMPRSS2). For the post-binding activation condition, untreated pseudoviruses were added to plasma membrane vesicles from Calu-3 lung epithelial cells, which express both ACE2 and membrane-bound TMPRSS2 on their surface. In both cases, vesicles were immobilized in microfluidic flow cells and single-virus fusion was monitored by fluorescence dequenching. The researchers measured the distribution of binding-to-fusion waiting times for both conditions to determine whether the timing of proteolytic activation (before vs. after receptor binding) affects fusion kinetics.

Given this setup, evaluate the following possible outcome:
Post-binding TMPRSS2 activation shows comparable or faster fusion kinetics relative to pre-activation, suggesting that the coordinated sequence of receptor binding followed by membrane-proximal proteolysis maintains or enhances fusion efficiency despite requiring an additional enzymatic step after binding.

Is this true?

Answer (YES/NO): YES